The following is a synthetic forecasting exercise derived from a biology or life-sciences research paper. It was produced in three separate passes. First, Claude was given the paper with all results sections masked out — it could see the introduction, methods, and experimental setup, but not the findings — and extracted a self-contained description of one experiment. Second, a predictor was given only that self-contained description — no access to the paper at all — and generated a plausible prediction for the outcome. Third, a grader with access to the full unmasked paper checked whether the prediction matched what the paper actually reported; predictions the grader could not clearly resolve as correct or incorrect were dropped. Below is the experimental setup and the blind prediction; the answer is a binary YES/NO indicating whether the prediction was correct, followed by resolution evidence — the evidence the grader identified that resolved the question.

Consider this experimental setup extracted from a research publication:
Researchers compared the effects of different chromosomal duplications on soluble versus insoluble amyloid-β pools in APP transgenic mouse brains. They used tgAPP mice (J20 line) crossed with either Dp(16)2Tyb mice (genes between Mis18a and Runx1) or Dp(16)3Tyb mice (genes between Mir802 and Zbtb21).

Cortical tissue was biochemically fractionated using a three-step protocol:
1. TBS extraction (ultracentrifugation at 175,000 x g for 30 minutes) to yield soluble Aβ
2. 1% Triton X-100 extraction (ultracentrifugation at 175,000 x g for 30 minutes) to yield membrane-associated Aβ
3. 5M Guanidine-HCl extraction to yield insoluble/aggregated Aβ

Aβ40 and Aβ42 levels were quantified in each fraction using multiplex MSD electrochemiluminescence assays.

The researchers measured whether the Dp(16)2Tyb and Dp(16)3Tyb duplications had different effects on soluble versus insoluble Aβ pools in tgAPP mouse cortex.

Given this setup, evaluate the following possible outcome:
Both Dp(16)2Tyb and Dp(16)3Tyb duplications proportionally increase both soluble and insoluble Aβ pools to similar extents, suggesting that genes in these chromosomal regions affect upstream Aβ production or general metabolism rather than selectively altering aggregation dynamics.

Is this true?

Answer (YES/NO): NO